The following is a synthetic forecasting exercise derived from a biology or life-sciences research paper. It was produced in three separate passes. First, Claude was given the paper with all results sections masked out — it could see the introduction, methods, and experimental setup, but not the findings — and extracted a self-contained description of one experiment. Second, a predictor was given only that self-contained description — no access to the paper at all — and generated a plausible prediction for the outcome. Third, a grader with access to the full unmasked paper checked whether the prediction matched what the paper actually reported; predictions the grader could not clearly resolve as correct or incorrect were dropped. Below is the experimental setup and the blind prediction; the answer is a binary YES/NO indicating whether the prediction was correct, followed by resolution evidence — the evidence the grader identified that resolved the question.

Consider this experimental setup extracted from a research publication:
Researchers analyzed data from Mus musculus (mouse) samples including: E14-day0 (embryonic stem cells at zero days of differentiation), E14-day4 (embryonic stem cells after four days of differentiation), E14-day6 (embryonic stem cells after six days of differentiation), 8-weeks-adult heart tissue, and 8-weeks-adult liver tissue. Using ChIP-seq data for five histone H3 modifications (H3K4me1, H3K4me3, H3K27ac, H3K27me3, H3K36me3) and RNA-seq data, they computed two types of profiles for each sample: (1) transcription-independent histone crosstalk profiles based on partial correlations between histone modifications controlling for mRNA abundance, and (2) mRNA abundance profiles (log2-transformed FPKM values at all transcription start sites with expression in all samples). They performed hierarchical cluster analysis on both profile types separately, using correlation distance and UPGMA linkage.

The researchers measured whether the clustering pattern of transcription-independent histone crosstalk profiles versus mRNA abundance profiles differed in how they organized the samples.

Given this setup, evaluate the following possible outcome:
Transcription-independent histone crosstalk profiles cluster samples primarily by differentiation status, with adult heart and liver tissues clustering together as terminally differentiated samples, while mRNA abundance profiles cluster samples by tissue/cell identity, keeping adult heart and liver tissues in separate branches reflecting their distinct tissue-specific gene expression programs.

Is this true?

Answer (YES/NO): NO